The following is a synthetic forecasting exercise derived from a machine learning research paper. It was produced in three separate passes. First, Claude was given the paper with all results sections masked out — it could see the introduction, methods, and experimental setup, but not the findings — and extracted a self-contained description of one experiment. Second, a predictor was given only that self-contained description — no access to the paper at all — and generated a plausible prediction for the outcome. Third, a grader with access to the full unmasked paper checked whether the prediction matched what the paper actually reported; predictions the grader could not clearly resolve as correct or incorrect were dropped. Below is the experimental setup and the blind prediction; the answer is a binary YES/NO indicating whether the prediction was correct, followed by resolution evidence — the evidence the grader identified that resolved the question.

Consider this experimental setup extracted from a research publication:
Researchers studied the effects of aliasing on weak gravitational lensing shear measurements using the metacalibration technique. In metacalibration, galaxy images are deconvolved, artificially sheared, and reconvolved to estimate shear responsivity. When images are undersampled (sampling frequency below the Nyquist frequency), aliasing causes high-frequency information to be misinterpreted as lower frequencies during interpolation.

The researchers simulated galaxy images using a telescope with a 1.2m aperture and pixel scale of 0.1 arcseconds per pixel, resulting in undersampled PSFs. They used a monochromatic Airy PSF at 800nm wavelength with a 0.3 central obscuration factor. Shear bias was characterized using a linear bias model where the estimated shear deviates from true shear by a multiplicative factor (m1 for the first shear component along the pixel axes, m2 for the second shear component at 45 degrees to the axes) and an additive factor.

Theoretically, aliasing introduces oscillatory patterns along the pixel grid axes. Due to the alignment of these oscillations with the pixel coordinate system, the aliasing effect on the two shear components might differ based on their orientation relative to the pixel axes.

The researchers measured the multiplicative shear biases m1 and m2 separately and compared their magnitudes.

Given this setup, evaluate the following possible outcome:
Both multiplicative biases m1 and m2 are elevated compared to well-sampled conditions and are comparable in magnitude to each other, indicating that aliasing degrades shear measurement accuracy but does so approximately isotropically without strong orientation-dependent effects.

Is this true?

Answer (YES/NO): NO